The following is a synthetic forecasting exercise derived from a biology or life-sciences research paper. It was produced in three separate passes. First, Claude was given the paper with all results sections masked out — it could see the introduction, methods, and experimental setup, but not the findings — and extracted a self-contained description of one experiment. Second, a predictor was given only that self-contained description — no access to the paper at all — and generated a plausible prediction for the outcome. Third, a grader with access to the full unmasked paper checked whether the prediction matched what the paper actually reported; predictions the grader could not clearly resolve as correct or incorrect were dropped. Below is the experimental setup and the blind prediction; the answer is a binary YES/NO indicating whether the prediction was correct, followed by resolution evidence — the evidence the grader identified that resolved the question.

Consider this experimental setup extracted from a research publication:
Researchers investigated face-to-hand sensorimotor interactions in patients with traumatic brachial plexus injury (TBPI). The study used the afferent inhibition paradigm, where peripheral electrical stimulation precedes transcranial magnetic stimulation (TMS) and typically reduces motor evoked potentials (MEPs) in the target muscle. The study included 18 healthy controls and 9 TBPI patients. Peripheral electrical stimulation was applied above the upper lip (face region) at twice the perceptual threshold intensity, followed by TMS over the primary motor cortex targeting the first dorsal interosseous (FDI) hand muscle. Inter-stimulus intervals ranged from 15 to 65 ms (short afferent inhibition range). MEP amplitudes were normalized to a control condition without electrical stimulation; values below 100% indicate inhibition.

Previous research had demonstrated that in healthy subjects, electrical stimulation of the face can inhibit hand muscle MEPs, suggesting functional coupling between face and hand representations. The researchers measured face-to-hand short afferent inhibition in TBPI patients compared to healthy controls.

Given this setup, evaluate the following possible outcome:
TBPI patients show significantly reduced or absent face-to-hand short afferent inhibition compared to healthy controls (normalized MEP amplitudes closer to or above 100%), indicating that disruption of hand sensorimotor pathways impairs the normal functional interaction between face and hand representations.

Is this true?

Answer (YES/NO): YES